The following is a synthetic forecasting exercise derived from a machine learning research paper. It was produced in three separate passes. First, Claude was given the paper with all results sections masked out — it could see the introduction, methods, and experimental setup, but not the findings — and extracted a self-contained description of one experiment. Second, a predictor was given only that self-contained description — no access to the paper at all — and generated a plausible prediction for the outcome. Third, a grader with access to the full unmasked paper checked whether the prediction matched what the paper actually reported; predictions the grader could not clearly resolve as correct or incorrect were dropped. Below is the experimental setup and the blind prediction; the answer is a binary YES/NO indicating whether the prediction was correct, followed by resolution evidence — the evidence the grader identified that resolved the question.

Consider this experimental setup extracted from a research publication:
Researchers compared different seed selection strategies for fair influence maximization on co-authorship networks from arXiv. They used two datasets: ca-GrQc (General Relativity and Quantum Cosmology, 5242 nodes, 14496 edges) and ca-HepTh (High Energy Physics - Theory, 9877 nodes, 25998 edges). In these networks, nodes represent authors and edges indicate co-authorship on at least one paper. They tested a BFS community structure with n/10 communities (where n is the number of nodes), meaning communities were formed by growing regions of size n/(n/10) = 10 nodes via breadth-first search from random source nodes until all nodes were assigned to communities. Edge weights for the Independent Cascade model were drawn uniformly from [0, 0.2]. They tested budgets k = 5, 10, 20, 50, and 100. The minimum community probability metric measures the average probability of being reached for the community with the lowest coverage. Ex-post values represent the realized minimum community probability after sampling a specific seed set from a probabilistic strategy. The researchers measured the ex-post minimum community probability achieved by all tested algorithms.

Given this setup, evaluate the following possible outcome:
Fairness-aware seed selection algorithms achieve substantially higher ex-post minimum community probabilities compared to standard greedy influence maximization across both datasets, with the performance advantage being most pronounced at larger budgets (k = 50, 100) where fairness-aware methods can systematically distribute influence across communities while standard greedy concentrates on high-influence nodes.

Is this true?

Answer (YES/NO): NO